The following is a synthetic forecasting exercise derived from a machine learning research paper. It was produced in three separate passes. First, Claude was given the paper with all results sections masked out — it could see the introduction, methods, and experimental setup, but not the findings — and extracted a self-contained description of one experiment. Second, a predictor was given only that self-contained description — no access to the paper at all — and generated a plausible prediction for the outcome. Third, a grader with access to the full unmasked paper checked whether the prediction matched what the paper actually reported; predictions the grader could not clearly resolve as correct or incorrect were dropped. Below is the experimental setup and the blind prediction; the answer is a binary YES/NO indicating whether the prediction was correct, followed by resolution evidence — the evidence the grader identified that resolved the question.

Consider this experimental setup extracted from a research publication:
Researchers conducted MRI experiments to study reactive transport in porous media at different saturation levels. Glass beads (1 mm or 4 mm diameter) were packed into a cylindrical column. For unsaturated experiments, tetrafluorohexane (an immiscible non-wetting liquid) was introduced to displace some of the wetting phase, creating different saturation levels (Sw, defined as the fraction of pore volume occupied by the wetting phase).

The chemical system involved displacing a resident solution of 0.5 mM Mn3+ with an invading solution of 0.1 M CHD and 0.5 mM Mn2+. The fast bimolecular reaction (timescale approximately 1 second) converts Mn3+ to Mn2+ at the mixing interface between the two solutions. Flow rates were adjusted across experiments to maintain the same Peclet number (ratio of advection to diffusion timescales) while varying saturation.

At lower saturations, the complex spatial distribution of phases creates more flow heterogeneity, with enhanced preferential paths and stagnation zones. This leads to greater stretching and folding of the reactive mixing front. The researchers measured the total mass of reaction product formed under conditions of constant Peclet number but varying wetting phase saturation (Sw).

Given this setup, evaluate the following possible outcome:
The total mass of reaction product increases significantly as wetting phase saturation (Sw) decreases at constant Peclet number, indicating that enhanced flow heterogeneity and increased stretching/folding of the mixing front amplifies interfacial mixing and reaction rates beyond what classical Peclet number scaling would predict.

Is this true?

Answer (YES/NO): NO